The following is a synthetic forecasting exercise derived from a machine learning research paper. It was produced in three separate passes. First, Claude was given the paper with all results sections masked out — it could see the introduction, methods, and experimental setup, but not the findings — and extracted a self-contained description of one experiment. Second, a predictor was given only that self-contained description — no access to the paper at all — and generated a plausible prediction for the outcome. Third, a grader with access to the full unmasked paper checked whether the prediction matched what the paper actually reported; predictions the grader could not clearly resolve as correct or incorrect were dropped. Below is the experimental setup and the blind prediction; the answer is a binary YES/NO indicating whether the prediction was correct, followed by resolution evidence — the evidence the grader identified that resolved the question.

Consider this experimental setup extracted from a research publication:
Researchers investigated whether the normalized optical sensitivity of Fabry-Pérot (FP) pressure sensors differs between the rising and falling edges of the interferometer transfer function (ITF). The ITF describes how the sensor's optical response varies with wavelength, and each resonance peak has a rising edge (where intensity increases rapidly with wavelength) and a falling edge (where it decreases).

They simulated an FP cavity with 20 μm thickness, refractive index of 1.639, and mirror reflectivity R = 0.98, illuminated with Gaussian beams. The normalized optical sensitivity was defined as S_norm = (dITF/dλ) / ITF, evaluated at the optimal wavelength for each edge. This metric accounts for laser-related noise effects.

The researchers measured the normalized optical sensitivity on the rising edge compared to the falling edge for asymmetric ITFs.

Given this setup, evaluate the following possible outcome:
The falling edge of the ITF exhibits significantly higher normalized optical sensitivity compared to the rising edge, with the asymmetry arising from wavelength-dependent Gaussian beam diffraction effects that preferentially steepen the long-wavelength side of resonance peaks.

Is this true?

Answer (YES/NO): NO